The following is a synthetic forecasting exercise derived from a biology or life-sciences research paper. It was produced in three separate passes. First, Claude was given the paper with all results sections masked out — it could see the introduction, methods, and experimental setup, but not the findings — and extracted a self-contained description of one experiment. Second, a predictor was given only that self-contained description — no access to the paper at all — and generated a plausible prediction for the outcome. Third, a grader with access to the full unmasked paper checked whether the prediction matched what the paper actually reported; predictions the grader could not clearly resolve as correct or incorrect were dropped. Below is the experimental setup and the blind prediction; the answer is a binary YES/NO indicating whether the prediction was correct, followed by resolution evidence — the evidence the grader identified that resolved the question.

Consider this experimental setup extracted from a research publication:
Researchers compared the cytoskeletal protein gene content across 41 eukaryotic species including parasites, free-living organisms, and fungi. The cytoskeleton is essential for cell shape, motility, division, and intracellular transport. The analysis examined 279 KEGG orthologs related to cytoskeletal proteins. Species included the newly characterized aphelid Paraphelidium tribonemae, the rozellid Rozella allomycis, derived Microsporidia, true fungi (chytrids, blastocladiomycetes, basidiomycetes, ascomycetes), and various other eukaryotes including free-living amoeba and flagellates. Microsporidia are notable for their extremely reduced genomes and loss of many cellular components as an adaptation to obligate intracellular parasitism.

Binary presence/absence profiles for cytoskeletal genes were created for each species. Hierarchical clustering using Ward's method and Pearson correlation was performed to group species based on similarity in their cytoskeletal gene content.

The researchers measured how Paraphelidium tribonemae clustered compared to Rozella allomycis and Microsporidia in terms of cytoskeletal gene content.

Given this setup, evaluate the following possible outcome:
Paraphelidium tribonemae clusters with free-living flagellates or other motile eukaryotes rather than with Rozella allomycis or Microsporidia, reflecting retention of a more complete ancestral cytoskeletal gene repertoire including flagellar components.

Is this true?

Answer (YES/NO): NO